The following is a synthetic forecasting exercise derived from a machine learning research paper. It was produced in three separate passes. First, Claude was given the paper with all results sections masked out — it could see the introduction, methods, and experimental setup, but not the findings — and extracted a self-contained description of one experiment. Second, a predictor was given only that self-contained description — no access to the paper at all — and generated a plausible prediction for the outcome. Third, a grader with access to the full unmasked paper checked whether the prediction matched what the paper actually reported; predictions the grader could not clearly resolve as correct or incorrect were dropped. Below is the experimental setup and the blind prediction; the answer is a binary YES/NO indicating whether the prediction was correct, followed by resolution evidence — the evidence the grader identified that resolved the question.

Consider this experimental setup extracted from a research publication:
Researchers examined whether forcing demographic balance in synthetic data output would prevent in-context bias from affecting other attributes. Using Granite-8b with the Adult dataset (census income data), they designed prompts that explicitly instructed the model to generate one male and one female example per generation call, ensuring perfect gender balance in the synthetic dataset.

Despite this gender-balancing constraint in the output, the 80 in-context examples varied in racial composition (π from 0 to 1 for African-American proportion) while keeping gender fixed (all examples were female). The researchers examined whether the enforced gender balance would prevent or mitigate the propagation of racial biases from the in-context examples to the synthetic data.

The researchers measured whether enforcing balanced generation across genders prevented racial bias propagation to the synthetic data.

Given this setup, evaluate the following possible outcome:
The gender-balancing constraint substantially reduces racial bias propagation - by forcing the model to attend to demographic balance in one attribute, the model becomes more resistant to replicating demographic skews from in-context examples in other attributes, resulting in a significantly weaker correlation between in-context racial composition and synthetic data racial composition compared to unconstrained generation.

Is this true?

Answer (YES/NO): NO